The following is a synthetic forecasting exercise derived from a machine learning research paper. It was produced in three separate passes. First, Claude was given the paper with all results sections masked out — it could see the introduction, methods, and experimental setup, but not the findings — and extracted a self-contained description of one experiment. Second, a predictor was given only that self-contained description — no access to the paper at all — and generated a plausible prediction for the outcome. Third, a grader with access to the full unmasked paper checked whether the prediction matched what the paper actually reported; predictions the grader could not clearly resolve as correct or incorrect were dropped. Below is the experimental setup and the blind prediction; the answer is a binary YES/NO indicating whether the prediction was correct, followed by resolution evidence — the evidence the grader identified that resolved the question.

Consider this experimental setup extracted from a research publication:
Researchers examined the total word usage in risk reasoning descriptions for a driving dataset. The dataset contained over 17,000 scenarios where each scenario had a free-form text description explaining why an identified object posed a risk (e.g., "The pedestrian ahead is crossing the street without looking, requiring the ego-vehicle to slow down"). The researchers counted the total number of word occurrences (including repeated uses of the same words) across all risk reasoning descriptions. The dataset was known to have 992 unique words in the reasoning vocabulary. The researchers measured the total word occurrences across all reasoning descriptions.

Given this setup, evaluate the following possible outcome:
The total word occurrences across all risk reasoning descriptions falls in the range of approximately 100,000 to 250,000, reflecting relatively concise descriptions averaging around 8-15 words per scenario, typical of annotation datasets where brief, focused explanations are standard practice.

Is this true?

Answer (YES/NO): NO